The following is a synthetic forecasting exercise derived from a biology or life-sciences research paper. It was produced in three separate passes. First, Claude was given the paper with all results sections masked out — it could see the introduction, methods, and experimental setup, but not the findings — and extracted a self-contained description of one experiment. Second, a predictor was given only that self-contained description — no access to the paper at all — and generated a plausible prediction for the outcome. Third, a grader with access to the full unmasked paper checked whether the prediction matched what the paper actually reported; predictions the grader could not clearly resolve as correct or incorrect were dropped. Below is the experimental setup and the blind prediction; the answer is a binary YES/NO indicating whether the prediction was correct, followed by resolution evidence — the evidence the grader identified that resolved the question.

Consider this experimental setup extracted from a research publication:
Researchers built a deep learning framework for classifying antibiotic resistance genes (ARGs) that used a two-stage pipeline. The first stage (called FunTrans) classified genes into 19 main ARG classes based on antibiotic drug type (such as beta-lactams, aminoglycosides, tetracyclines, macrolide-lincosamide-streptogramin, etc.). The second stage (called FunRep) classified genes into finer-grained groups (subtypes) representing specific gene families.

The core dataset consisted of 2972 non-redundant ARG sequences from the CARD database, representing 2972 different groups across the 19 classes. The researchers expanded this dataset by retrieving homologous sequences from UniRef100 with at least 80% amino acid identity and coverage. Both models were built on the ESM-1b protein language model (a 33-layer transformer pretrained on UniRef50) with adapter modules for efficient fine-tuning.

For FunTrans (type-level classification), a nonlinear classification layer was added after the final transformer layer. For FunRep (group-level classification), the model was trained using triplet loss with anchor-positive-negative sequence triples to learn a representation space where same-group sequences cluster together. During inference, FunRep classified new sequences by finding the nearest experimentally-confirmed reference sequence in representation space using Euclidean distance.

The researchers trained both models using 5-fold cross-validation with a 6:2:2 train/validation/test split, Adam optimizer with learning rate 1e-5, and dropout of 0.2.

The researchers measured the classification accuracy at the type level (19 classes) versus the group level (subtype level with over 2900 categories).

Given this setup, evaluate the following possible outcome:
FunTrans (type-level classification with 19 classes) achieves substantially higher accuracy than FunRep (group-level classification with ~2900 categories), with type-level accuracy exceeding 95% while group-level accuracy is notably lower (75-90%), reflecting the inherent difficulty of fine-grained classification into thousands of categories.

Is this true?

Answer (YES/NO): NO